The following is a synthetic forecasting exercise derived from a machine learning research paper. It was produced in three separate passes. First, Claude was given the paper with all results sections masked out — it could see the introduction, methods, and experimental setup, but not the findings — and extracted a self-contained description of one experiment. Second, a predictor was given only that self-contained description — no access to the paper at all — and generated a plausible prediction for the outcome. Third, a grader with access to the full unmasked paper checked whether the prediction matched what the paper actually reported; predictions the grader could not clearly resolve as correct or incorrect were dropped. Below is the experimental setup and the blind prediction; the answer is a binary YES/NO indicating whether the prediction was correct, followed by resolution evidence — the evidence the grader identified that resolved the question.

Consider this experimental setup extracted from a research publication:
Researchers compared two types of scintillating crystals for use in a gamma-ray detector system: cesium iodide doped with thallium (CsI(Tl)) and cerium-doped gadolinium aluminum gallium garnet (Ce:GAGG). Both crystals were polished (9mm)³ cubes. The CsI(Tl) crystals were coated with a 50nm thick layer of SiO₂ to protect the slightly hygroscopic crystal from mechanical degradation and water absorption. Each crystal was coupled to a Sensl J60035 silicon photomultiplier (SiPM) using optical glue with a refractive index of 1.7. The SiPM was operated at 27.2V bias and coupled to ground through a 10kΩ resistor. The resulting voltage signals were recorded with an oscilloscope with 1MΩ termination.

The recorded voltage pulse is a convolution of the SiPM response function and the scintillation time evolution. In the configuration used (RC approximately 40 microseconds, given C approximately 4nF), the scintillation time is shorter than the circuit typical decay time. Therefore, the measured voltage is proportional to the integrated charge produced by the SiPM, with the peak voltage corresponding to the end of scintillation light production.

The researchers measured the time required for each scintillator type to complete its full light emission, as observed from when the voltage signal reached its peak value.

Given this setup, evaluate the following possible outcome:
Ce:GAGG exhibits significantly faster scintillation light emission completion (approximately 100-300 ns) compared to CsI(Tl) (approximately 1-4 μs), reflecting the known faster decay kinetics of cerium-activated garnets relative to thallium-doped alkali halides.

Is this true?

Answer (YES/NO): NO